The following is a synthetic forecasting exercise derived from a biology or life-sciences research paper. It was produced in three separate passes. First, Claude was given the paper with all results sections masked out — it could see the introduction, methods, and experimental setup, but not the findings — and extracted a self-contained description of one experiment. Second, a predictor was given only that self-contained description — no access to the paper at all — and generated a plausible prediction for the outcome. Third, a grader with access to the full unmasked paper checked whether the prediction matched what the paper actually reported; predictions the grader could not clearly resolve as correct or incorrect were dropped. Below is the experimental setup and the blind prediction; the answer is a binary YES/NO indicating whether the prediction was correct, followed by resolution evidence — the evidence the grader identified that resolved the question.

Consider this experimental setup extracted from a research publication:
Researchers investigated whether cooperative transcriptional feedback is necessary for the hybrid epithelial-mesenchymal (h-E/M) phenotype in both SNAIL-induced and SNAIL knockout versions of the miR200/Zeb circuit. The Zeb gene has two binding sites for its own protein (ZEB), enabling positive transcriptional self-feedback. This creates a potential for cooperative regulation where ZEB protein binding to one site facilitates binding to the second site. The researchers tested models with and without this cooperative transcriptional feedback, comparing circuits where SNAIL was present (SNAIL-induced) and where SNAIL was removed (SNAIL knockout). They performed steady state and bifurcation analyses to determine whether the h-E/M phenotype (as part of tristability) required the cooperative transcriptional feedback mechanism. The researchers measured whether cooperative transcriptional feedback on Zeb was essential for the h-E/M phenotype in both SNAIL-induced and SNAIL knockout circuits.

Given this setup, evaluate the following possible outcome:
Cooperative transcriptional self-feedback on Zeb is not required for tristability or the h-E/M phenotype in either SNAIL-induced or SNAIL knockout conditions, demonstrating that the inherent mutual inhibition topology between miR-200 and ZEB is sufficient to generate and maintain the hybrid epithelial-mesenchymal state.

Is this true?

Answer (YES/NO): NO